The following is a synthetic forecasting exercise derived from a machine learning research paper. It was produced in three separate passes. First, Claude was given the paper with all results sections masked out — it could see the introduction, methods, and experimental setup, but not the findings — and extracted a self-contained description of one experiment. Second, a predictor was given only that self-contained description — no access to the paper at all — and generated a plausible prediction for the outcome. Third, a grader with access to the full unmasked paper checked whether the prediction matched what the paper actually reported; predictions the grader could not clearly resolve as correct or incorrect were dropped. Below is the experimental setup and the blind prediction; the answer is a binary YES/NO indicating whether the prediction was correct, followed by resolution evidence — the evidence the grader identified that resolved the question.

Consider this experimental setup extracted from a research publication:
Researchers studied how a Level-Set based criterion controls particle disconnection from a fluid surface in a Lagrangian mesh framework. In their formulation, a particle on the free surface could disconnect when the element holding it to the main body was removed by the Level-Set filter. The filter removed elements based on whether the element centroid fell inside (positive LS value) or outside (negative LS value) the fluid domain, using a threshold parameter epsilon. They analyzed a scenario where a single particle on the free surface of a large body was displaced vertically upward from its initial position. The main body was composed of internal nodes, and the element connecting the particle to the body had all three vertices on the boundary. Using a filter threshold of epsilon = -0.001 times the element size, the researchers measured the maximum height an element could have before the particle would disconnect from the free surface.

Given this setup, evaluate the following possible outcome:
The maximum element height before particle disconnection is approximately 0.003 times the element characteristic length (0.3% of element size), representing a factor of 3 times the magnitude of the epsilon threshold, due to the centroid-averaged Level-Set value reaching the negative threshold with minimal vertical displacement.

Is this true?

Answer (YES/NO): NO